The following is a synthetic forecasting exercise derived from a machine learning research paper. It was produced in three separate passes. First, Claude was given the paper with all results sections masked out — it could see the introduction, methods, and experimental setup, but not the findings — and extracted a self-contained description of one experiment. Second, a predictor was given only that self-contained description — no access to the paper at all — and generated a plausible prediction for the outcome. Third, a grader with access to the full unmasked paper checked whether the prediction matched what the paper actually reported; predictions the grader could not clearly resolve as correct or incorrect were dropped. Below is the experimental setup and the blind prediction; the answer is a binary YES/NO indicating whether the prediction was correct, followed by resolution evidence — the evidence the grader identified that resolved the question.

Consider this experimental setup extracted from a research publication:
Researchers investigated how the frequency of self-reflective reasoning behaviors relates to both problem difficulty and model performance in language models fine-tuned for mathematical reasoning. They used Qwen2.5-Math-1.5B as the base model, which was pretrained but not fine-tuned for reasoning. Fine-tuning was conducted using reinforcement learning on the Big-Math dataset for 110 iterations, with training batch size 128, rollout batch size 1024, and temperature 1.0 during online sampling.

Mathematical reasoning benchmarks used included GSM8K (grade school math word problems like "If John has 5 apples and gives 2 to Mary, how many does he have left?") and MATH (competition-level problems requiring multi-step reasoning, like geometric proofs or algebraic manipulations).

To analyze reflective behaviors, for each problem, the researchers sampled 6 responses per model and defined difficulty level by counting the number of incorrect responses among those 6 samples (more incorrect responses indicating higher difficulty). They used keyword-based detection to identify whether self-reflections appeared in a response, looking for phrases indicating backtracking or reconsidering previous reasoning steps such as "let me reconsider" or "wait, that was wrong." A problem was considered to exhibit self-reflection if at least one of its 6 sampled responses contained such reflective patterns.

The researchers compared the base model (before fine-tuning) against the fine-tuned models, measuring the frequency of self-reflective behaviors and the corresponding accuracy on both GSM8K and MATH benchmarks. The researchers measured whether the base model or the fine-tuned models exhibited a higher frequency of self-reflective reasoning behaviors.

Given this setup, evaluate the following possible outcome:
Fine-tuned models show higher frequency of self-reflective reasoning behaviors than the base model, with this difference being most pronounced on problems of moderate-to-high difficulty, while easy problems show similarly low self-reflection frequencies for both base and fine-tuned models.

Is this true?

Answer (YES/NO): NO